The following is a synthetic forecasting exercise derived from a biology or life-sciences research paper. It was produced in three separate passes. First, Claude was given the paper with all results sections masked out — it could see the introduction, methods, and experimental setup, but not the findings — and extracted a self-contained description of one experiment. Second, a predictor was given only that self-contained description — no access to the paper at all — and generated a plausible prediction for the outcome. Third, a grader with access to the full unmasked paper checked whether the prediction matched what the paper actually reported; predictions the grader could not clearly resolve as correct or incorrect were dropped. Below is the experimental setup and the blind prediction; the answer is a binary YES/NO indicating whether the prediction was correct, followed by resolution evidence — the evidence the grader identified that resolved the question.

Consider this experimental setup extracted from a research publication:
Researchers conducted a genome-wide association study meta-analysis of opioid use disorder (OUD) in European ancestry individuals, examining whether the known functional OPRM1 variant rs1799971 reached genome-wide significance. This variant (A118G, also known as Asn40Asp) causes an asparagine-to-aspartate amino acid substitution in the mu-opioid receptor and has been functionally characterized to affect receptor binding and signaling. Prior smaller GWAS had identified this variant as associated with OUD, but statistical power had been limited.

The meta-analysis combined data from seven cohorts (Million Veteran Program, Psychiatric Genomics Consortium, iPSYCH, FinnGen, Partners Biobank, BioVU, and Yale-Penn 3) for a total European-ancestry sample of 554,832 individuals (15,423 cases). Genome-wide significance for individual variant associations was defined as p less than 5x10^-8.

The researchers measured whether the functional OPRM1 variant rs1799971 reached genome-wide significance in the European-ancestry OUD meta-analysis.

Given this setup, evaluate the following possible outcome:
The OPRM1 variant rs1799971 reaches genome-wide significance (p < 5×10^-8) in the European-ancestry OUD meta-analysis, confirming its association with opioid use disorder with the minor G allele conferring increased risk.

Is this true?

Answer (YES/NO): NO